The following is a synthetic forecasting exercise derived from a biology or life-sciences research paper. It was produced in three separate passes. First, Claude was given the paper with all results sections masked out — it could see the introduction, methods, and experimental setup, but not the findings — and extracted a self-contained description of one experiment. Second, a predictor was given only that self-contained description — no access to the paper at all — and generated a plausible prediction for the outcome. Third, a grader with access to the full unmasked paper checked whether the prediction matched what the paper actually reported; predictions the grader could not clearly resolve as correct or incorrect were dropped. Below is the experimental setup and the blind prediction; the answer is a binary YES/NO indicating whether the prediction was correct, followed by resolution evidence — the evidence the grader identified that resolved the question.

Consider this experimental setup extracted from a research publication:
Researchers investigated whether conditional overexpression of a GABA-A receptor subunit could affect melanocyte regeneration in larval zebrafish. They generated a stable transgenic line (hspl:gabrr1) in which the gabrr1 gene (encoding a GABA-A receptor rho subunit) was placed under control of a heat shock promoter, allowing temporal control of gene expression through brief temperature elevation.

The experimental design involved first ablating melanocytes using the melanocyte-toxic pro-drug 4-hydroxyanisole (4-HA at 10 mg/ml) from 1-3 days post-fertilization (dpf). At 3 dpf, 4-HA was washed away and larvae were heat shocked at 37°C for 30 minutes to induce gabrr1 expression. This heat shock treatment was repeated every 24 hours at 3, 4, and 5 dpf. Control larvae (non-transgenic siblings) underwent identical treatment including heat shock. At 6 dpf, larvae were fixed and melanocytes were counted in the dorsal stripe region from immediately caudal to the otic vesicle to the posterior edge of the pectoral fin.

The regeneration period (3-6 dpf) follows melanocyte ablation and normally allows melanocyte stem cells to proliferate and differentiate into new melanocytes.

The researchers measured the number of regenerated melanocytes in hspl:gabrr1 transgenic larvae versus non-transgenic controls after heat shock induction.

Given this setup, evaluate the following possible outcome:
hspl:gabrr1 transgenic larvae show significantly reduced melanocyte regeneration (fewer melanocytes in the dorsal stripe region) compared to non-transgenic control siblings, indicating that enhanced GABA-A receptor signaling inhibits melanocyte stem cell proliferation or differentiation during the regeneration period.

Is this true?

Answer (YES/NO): YES